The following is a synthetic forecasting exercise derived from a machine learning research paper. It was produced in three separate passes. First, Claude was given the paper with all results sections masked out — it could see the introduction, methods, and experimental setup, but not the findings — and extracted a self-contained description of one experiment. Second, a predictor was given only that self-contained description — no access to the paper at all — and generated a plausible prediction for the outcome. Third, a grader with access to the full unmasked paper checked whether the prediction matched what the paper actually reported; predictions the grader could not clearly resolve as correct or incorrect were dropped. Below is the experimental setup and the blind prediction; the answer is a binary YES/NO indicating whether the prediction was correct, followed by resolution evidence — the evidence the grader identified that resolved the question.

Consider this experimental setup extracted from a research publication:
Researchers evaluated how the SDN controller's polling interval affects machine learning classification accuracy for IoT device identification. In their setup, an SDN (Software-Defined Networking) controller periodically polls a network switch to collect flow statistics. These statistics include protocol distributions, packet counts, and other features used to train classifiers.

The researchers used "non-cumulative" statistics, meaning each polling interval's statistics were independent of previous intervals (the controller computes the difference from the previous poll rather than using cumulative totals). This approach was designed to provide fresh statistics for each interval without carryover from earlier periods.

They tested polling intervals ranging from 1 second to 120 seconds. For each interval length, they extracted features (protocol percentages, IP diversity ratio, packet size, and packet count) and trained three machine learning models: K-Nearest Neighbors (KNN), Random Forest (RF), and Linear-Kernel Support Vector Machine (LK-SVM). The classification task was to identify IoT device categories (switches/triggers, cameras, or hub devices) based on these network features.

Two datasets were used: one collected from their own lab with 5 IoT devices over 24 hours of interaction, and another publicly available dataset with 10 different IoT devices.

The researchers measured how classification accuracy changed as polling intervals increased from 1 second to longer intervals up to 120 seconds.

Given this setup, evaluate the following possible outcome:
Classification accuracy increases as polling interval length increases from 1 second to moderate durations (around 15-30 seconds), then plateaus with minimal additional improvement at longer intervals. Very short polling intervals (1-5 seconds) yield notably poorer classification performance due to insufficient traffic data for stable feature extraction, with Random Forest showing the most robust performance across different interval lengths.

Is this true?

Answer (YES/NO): NO